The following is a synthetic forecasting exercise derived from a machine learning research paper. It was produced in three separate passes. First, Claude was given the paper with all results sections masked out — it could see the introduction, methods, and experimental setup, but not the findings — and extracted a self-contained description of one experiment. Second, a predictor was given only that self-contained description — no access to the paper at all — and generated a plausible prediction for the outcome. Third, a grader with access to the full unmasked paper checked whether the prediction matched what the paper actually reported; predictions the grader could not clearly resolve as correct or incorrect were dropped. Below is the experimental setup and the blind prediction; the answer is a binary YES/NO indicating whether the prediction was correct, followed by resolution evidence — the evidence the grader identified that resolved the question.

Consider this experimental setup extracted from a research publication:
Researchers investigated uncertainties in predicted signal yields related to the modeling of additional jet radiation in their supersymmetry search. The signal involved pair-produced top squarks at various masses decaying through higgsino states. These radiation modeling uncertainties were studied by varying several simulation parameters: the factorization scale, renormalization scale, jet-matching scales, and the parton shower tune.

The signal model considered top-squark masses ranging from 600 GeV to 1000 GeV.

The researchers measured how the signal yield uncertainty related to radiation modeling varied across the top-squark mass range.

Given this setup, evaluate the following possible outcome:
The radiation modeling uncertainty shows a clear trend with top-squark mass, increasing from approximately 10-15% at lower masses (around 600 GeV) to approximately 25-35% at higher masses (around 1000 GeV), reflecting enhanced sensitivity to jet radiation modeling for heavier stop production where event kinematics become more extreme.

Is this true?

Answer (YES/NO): NO